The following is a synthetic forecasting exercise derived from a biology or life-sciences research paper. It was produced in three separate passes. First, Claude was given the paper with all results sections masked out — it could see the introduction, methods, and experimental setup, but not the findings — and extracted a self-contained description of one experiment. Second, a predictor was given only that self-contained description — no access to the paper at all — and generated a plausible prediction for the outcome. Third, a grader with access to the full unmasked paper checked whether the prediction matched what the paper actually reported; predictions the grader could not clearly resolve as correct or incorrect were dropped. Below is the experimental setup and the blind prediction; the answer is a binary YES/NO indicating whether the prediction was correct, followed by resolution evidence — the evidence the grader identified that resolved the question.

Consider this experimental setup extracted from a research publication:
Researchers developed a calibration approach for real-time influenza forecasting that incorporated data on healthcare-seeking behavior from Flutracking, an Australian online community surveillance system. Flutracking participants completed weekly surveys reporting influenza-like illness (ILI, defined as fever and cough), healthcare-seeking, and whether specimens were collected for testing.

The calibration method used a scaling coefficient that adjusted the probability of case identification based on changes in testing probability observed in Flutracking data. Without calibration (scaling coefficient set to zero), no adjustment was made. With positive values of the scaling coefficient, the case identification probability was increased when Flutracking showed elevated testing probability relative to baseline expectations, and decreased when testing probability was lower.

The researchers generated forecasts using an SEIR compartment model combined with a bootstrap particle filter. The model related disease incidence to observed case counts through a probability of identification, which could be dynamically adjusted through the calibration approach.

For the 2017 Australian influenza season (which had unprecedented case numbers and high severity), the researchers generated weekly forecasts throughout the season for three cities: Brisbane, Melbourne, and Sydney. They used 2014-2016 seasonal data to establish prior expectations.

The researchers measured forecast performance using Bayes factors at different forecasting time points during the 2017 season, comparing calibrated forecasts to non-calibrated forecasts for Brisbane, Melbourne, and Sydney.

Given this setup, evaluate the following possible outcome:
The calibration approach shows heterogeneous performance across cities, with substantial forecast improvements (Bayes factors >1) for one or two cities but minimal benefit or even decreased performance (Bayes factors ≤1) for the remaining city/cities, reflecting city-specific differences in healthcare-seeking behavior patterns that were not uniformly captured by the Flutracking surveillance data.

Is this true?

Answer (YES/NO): NO